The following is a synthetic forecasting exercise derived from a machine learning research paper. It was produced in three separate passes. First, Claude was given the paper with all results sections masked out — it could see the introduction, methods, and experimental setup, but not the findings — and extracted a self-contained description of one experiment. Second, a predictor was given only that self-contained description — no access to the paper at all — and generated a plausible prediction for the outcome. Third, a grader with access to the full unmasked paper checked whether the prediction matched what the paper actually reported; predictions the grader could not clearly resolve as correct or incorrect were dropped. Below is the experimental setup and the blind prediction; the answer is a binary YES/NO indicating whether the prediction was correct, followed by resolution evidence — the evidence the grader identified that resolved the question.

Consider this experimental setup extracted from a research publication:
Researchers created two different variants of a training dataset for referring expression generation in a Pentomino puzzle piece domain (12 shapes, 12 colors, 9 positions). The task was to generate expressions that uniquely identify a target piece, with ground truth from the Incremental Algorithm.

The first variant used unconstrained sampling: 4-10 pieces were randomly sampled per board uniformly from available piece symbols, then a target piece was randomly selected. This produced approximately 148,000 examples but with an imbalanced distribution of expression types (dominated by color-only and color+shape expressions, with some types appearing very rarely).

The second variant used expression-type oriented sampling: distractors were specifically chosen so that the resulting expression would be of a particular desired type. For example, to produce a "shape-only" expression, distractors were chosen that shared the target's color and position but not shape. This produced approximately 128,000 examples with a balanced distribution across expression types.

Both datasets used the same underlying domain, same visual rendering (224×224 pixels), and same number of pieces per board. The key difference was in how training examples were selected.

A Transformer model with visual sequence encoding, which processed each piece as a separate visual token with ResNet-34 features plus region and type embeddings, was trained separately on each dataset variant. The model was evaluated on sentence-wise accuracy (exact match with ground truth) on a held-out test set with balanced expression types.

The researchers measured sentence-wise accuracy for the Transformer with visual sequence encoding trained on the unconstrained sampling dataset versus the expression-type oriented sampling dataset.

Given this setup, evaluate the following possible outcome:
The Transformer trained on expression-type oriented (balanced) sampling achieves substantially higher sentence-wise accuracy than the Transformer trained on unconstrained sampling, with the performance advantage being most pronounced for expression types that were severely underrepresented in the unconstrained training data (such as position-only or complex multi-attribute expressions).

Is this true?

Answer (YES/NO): NO